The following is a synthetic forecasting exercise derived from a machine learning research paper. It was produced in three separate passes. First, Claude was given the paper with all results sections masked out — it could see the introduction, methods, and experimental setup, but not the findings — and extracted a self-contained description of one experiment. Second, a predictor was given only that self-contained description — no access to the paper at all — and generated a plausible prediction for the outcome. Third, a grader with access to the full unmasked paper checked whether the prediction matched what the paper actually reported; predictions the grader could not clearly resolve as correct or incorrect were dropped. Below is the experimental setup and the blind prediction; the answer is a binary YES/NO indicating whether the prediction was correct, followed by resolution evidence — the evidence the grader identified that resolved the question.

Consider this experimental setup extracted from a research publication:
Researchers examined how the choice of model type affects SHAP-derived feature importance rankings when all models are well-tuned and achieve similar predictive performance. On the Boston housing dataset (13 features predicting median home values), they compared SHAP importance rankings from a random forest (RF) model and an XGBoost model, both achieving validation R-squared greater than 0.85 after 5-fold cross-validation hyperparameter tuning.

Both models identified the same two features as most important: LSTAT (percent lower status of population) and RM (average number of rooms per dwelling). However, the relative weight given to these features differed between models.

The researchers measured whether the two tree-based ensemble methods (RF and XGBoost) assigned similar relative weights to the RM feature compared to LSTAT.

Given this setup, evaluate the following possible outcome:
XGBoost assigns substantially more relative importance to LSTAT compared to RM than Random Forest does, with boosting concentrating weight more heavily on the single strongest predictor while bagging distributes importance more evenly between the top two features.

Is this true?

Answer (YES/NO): YES